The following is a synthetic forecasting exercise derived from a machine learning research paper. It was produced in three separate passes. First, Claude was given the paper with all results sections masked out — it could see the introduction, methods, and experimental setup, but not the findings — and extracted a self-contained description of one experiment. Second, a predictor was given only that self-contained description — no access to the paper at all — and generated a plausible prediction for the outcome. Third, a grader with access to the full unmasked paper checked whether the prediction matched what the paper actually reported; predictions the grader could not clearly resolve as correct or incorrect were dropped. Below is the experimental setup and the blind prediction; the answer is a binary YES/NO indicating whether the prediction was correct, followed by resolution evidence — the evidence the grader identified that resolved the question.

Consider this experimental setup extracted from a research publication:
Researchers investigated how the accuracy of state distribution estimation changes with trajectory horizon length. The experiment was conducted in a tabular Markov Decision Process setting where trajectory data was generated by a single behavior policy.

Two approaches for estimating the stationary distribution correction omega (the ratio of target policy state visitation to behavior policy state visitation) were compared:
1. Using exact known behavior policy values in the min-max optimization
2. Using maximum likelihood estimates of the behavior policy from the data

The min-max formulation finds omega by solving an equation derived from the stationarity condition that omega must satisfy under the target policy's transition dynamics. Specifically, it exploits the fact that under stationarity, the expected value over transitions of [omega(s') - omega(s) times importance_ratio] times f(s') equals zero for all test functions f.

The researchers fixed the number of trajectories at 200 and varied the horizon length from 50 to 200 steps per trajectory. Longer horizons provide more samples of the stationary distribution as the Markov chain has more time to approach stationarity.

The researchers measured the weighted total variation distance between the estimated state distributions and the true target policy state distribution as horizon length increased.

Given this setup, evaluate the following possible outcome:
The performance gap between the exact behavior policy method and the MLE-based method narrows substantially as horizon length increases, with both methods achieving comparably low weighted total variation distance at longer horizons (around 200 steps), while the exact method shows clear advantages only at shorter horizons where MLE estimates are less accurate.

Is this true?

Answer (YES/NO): NO